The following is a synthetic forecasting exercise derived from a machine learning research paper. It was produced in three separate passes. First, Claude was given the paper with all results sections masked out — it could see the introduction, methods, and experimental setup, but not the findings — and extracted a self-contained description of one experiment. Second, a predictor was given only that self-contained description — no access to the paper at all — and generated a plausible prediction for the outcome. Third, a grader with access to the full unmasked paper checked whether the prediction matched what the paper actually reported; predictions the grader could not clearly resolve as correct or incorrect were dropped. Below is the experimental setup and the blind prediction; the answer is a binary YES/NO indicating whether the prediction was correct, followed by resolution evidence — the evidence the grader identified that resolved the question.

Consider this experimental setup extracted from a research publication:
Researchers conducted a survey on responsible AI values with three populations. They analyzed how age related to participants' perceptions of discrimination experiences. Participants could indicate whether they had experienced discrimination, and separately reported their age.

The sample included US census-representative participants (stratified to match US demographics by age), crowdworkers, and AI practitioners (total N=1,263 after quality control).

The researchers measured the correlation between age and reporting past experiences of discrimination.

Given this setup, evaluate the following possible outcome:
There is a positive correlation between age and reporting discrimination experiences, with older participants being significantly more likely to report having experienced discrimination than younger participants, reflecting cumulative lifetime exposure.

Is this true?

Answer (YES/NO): NO